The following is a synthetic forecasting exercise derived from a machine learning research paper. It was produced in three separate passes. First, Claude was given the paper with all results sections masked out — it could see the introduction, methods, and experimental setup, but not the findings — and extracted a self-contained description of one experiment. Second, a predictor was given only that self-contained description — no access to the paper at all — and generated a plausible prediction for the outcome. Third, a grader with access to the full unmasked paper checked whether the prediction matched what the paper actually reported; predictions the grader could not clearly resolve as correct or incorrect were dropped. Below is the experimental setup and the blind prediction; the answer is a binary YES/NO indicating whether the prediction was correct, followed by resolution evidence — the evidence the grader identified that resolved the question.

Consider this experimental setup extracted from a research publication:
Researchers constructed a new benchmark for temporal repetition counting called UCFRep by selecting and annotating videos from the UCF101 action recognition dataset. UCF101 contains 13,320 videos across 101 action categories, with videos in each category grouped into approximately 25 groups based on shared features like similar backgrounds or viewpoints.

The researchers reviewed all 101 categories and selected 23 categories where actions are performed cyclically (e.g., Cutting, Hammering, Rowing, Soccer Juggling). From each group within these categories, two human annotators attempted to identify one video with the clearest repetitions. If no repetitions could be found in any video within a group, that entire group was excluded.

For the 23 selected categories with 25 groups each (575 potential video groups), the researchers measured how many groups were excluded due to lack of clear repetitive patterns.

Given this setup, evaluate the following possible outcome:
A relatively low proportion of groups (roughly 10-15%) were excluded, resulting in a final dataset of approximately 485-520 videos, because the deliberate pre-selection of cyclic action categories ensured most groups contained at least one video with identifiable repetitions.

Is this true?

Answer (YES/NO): NO